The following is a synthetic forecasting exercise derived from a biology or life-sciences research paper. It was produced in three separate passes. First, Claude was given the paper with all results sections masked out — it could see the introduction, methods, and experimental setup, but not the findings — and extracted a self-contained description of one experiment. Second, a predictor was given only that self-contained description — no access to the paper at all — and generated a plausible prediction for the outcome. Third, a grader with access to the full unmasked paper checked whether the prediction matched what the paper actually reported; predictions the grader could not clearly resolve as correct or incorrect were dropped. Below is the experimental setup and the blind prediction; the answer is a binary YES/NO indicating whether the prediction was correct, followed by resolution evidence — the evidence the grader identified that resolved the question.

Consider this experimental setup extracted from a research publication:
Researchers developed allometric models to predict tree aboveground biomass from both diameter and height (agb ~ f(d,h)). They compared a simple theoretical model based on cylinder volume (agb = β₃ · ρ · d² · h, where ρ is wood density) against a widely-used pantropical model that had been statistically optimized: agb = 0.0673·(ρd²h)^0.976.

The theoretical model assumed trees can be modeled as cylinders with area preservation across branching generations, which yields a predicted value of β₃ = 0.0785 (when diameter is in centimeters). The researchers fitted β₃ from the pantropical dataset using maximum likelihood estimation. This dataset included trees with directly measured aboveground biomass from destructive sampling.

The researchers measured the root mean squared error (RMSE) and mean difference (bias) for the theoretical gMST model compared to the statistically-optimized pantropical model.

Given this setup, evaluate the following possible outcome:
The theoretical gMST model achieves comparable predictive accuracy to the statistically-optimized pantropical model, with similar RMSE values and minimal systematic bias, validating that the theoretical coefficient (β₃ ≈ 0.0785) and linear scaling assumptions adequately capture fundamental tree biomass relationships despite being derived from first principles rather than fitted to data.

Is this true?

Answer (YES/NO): NO